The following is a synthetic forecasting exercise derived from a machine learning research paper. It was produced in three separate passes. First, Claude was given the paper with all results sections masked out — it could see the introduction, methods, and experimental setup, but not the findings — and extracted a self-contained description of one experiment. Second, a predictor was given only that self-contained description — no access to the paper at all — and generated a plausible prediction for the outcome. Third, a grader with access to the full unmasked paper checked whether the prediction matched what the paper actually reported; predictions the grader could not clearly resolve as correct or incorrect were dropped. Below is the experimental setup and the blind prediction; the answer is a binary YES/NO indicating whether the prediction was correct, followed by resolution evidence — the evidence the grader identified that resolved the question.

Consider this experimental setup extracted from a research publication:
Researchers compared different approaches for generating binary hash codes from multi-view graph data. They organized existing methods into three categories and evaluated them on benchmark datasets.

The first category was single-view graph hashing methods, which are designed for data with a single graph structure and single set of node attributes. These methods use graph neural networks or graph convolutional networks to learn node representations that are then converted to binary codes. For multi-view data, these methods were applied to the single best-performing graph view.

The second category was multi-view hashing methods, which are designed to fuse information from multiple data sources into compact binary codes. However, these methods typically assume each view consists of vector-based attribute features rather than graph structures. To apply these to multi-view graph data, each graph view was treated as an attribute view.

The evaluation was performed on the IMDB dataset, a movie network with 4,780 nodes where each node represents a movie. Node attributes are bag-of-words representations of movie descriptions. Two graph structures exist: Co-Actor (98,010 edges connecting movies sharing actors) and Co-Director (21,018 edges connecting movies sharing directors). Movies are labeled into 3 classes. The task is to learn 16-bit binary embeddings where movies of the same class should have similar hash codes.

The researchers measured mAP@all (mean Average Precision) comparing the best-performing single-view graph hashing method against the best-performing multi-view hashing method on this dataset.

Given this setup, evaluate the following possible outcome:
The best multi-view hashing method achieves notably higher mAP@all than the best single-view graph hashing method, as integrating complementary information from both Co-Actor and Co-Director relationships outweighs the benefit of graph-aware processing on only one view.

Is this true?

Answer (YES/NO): YES